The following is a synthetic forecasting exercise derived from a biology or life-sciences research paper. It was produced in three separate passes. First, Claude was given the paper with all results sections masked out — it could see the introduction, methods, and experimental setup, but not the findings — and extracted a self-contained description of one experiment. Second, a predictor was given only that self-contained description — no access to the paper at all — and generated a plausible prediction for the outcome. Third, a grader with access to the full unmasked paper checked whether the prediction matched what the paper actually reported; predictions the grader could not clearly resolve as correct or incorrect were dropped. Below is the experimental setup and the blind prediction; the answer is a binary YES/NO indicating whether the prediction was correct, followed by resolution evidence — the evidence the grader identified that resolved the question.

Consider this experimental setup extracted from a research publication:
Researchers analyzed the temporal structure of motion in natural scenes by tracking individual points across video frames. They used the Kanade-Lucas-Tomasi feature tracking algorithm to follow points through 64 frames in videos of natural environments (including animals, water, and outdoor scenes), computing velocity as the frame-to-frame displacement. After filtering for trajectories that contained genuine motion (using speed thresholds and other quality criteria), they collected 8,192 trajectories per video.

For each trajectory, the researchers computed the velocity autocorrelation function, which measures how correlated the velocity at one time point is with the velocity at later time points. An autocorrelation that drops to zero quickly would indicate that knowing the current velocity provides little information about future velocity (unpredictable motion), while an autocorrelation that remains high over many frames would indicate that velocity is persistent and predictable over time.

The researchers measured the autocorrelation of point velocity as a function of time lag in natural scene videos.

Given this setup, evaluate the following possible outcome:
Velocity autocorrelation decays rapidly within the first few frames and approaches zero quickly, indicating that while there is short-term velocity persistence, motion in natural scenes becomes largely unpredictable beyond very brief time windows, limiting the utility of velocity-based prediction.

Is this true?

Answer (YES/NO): NO